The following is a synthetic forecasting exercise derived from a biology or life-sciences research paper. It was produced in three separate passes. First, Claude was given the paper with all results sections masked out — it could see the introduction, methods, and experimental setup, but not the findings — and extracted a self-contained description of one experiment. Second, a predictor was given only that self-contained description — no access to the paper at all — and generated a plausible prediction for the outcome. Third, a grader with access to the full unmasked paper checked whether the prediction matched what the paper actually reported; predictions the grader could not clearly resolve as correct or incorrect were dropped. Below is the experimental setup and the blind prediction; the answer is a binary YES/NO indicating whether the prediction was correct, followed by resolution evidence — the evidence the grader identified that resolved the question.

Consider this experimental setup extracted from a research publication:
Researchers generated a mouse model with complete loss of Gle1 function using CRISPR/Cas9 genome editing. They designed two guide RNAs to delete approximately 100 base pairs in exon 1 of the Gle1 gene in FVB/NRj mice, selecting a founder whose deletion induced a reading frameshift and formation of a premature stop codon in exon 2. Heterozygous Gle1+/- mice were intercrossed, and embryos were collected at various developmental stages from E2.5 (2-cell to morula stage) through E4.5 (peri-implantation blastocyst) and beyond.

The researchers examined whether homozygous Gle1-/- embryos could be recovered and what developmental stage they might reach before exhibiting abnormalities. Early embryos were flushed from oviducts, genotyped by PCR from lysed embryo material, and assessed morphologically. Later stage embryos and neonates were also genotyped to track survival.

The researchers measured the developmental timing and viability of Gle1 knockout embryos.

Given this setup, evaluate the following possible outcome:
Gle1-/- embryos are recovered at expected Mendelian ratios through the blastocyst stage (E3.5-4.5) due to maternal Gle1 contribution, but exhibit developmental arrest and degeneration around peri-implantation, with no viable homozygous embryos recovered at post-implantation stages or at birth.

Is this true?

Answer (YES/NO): NO